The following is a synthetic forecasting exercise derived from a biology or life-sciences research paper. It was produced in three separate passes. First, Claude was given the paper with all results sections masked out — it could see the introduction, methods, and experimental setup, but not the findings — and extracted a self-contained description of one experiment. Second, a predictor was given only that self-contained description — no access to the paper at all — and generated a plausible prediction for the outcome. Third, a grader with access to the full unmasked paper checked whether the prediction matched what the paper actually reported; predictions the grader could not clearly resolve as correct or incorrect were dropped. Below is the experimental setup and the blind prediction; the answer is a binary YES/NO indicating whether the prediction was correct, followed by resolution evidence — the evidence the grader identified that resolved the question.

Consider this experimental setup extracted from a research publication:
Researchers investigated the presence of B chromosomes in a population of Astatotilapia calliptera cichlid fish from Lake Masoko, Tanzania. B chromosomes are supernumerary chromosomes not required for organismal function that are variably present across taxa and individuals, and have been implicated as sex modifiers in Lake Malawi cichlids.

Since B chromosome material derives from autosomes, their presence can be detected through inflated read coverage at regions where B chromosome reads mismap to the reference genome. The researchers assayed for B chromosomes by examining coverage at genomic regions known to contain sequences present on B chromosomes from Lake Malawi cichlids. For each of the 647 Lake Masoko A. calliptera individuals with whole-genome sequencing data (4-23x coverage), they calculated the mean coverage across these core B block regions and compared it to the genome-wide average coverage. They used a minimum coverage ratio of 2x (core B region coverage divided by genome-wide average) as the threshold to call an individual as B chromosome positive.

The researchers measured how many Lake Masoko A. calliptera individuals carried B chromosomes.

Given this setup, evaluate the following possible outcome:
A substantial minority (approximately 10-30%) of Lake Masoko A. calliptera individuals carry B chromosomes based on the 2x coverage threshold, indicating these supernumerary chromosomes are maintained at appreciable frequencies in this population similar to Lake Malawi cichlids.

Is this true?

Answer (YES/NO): NO